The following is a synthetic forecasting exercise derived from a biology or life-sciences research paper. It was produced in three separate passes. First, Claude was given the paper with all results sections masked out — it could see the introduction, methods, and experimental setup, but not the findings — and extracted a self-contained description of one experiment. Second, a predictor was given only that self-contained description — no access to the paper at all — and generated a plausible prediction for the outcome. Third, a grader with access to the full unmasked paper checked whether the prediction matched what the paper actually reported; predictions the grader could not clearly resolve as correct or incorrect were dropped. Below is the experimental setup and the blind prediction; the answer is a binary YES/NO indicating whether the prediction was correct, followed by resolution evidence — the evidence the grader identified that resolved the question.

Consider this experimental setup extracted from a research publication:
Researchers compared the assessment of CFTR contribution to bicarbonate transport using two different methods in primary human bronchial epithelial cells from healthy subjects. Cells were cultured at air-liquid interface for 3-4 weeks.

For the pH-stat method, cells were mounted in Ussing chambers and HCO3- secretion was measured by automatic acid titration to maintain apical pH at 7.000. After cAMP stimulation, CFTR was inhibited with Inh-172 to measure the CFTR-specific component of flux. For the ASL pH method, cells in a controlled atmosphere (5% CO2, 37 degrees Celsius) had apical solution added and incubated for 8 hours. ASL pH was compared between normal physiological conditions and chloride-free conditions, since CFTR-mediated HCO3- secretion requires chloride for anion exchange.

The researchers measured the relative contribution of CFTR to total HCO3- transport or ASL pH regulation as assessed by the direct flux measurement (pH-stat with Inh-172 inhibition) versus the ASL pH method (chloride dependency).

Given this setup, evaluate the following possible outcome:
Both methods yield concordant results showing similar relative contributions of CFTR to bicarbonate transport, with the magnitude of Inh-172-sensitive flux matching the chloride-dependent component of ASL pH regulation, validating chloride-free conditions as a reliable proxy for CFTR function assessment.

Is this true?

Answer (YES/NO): NO